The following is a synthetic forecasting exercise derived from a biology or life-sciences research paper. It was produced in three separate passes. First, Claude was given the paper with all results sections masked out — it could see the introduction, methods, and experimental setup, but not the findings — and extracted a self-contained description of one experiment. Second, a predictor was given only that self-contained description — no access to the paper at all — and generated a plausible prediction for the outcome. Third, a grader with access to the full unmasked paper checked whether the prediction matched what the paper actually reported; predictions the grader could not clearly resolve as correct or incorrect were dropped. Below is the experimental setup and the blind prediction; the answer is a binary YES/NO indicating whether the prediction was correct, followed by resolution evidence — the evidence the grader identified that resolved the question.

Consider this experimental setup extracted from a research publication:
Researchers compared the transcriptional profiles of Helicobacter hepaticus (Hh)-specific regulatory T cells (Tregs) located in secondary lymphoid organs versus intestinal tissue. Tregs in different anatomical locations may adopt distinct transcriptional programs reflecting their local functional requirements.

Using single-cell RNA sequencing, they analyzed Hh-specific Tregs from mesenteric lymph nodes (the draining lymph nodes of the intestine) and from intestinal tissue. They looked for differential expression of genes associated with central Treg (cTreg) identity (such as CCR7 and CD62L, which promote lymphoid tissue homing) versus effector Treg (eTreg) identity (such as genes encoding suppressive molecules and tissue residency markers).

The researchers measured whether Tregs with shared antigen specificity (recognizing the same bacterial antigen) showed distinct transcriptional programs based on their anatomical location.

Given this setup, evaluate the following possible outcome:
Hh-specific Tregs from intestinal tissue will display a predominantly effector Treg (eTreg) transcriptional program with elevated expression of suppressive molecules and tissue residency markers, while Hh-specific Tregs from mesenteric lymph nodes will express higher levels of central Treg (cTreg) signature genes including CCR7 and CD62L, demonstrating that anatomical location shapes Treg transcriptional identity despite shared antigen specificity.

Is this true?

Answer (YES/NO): YES